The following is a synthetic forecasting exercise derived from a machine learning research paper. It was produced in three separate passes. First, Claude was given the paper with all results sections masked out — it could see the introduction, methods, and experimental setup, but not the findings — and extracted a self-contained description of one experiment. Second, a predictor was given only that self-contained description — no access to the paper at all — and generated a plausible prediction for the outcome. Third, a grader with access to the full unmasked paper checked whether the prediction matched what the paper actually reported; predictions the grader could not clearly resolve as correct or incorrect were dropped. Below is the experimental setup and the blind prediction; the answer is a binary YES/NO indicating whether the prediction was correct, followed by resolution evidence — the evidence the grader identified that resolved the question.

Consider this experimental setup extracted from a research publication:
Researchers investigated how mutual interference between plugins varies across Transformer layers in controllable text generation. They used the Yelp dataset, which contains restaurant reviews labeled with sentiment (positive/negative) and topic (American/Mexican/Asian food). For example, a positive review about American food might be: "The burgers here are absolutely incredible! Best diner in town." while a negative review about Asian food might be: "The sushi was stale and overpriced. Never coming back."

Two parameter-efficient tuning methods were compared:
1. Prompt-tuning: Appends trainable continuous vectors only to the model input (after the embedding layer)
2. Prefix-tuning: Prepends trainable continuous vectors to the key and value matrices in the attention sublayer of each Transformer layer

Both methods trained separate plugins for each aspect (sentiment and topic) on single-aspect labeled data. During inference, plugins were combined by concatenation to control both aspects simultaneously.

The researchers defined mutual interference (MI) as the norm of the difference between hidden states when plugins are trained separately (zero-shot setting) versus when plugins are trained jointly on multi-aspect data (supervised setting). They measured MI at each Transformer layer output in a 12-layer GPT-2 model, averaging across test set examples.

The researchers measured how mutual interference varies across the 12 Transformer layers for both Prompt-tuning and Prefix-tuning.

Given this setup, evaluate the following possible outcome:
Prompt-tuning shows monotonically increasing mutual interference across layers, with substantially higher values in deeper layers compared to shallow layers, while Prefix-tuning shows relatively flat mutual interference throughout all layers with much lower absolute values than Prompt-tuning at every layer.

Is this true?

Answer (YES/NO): NO